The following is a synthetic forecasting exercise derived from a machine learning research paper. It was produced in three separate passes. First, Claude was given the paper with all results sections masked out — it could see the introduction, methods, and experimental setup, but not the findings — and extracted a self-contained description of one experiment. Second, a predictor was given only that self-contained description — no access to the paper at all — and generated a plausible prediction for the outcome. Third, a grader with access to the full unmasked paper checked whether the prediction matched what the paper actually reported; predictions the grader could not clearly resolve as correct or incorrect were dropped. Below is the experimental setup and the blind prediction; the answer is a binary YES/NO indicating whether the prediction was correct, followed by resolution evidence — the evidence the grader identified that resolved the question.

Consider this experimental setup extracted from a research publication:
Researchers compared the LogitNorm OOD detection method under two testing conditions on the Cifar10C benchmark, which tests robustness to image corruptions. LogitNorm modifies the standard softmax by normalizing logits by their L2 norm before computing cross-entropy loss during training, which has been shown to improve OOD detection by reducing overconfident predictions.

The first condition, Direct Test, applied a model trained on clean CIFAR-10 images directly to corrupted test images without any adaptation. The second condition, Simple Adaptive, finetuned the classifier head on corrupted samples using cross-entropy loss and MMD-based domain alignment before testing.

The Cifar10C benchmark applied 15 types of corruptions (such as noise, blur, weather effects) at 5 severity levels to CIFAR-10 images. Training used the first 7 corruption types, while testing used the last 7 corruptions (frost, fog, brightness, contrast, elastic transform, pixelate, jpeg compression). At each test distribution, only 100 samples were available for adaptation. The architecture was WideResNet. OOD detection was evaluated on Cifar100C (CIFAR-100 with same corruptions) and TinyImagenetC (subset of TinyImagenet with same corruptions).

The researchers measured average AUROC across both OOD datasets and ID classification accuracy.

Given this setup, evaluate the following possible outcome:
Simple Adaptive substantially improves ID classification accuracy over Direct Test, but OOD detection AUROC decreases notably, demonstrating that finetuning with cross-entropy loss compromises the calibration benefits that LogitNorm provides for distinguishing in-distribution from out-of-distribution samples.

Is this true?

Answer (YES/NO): NO